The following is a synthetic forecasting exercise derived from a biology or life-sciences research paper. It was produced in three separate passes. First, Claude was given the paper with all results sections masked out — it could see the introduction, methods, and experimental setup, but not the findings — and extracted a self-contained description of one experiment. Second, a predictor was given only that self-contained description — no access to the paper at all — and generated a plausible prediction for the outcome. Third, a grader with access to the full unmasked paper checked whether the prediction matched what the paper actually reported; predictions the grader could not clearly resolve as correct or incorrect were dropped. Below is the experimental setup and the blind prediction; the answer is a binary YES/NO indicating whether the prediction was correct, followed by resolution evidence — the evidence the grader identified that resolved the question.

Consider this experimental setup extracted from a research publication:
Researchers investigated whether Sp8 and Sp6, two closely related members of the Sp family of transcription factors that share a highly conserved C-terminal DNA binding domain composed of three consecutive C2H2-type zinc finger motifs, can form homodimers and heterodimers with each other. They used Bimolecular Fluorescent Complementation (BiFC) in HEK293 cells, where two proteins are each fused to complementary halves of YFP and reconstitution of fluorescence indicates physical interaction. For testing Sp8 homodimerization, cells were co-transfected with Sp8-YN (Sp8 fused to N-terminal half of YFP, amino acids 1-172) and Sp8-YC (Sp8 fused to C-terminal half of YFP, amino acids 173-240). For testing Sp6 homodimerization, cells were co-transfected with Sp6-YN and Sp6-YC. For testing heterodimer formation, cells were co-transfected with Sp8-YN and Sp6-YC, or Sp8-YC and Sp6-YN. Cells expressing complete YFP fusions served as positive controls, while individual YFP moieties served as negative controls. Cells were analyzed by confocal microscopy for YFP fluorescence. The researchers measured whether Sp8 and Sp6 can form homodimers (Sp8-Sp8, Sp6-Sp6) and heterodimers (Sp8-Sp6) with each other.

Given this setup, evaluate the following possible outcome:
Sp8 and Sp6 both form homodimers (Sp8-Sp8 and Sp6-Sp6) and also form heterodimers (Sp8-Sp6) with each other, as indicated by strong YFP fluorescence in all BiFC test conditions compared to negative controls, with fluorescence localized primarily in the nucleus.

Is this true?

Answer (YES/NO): YES